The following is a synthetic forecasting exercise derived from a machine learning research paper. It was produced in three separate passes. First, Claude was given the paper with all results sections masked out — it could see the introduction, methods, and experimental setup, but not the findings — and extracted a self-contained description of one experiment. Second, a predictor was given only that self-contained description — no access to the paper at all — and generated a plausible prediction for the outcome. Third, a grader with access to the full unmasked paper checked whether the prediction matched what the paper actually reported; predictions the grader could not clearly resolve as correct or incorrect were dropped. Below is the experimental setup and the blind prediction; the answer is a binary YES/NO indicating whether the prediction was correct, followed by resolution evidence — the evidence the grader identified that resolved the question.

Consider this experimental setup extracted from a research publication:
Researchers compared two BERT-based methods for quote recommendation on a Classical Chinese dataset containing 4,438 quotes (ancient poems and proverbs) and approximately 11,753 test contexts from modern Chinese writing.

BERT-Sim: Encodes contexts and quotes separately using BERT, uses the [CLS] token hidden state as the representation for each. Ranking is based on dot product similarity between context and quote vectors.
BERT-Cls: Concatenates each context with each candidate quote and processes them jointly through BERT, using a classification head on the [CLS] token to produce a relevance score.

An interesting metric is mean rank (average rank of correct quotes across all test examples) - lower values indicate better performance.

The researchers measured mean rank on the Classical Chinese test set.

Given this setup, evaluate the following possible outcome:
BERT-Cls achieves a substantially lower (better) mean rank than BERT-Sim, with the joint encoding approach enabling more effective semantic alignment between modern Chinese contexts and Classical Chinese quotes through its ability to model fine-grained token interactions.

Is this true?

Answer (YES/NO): YES